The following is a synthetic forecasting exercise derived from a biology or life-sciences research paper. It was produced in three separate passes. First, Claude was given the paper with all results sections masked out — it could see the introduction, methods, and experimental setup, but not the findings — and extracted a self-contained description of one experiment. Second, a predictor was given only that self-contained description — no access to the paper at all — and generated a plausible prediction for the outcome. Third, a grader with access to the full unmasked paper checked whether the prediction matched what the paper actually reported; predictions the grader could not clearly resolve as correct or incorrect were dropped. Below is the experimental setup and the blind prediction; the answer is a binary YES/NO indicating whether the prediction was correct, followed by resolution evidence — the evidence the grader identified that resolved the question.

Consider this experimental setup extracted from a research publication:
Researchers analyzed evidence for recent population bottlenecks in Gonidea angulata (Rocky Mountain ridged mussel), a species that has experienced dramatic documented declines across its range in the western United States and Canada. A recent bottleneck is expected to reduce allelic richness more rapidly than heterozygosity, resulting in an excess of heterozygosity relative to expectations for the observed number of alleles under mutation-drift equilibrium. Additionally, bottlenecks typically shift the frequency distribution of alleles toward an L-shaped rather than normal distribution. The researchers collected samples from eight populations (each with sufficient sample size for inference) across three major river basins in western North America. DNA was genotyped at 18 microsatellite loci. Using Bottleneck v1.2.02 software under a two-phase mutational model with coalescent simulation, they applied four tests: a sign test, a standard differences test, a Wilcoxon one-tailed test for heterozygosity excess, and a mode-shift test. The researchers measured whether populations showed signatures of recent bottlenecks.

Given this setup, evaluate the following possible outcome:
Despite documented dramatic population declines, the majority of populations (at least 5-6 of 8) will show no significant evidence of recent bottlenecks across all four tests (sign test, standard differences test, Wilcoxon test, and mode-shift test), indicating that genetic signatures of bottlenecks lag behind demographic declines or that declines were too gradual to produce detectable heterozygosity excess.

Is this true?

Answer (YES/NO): YES